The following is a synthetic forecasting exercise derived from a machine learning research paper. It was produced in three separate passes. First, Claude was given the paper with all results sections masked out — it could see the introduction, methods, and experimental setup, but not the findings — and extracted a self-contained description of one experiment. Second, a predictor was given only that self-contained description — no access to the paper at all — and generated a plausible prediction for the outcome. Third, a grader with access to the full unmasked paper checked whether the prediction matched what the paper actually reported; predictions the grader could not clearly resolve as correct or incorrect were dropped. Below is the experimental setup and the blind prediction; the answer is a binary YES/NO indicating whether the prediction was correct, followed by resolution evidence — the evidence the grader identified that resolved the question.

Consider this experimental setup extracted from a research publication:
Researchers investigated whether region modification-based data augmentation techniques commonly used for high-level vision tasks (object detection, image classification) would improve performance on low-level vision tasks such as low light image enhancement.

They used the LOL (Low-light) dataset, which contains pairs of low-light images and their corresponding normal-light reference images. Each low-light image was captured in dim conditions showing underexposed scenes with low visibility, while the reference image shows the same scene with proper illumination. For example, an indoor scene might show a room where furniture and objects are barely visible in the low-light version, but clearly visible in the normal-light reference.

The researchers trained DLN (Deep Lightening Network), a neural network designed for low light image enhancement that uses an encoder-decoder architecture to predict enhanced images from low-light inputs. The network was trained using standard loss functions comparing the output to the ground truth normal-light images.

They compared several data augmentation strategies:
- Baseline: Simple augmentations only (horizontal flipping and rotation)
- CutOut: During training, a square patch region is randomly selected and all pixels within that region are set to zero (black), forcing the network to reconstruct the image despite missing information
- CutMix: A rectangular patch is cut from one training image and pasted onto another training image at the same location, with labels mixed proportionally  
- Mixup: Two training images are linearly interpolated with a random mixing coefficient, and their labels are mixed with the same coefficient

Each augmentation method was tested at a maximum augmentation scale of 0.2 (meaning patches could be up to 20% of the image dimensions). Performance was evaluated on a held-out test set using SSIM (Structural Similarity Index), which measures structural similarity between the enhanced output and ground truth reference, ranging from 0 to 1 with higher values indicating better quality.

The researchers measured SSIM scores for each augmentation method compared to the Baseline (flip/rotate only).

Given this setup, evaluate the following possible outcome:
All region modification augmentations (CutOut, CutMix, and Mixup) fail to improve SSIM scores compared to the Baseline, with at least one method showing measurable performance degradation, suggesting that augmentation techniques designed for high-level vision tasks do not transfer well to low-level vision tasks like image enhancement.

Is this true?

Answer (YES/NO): NO